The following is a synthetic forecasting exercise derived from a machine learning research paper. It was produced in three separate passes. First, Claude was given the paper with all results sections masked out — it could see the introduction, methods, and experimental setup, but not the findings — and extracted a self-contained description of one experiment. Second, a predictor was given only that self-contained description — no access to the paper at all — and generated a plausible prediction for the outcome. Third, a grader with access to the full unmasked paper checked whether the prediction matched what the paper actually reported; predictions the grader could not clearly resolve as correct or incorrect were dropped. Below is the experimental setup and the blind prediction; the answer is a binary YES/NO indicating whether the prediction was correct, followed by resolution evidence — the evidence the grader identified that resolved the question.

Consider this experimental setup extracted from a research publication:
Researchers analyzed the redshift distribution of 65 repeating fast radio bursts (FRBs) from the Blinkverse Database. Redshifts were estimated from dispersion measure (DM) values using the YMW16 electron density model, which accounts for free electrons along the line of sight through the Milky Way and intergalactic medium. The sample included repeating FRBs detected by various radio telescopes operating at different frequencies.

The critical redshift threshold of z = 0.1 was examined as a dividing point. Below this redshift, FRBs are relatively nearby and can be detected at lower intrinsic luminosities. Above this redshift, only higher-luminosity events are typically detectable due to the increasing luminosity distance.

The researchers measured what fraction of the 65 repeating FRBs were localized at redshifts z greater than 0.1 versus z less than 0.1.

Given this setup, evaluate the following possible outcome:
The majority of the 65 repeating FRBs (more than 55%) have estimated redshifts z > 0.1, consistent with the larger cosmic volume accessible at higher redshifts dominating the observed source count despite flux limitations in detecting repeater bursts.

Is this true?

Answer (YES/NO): NO